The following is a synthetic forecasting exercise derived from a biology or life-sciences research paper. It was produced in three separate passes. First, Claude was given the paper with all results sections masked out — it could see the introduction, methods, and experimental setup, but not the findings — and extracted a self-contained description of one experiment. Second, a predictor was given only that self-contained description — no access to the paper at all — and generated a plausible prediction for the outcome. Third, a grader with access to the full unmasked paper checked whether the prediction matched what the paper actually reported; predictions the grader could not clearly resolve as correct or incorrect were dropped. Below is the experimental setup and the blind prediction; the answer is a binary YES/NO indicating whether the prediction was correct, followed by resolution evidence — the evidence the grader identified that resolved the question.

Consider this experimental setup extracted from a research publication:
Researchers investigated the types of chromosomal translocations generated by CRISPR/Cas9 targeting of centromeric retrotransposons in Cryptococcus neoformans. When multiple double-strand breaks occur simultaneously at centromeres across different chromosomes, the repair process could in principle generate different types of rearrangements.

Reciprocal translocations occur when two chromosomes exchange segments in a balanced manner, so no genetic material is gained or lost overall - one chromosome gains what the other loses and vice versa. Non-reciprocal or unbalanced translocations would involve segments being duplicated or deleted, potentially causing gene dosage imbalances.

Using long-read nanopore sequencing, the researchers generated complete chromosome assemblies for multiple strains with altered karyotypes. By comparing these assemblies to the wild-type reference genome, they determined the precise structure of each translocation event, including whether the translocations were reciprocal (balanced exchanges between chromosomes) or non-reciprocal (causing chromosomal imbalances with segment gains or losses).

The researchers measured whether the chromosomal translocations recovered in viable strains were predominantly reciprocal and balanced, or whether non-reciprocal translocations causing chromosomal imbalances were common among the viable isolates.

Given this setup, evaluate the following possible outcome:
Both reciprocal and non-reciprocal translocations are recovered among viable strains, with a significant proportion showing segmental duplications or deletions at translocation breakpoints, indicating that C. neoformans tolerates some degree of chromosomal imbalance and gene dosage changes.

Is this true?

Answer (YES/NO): NO